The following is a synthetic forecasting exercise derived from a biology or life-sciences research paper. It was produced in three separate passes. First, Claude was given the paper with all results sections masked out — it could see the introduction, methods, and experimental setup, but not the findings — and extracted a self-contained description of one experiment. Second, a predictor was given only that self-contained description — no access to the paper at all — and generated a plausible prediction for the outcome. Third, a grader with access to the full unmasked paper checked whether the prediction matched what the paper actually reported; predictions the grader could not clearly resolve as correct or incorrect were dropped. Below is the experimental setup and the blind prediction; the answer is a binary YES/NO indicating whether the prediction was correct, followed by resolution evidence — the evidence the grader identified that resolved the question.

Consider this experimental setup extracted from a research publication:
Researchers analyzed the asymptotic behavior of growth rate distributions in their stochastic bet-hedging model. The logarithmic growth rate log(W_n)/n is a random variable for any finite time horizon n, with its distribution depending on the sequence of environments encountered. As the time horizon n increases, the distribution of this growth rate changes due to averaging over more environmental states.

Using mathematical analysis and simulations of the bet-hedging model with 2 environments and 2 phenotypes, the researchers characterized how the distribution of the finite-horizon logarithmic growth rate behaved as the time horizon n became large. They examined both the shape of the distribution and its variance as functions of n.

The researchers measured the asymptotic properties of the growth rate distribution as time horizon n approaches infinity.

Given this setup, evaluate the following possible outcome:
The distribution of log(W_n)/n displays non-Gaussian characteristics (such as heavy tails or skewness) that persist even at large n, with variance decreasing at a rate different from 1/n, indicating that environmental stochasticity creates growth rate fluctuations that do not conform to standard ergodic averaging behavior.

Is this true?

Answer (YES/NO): NO